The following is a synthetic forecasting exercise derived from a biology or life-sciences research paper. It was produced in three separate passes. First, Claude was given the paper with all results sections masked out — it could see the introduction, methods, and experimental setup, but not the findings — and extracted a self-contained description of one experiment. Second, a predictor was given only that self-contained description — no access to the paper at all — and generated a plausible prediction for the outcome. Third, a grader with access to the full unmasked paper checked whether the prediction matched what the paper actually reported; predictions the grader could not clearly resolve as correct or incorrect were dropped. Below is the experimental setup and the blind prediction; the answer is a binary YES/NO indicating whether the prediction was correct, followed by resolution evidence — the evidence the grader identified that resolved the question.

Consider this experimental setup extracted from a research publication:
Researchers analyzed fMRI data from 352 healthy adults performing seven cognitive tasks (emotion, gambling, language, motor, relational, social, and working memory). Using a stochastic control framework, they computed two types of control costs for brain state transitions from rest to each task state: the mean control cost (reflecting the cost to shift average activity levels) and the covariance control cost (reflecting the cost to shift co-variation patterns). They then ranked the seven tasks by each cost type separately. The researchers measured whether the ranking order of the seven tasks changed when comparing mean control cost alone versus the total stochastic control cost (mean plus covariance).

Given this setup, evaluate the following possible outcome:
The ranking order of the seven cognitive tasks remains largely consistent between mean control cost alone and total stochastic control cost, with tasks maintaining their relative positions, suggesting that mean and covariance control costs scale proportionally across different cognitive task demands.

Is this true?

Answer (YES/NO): NO